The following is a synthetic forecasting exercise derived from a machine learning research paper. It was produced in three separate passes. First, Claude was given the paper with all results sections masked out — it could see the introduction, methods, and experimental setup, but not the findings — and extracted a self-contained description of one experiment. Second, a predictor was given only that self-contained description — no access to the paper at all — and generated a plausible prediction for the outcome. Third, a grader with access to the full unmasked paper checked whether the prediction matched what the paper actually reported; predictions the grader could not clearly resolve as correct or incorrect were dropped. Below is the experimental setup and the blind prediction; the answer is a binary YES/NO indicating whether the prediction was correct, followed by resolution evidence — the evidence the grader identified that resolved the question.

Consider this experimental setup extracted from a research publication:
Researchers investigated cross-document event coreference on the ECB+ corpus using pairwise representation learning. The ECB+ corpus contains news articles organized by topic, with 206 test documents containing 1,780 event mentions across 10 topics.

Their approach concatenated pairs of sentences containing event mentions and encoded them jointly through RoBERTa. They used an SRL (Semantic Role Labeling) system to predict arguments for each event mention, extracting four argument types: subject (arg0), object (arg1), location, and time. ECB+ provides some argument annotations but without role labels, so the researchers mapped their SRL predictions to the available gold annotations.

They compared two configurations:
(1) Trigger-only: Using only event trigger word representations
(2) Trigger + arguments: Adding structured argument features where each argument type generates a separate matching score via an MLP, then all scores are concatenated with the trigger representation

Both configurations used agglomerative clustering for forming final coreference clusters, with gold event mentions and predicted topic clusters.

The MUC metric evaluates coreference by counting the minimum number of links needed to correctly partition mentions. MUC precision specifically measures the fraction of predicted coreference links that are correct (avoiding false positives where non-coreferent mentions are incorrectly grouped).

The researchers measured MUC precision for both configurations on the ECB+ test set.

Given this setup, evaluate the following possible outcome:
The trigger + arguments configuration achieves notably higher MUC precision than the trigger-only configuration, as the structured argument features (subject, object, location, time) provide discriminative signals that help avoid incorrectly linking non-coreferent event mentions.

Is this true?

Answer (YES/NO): NO